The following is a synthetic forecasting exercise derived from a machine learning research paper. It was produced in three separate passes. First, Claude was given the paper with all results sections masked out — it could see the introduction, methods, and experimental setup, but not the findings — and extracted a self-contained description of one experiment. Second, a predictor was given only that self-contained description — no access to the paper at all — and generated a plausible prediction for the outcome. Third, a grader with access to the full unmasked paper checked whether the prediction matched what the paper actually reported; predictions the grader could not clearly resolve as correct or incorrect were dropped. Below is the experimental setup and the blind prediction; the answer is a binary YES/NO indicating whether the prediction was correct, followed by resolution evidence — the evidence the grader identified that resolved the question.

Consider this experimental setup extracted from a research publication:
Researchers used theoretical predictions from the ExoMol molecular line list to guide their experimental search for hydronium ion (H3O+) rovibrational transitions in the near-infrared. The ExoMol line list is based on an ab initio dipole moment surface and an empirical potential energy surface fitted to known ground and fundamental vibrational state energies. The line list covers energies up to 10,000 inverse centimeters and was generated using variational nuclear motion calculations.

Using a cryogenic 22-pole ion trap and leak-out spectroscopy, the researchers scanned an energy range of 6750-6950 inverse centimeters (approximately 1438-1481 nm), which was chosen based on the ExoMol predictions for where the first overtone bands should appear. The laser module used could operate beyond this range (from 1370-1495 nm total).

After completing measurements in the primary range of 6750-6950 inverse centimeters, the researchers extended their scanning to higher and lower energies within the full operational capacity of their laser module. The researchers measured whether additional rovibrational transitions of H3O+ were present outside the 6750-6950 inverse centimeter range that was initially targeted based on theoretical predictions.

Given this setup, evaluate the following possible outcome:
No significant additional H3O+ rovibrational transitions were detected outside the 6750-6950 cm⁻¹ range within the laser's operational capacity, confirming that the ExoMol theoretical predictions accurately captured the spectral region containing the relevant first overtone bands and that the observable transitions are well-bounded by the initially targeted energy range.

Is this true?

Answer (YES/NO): YES